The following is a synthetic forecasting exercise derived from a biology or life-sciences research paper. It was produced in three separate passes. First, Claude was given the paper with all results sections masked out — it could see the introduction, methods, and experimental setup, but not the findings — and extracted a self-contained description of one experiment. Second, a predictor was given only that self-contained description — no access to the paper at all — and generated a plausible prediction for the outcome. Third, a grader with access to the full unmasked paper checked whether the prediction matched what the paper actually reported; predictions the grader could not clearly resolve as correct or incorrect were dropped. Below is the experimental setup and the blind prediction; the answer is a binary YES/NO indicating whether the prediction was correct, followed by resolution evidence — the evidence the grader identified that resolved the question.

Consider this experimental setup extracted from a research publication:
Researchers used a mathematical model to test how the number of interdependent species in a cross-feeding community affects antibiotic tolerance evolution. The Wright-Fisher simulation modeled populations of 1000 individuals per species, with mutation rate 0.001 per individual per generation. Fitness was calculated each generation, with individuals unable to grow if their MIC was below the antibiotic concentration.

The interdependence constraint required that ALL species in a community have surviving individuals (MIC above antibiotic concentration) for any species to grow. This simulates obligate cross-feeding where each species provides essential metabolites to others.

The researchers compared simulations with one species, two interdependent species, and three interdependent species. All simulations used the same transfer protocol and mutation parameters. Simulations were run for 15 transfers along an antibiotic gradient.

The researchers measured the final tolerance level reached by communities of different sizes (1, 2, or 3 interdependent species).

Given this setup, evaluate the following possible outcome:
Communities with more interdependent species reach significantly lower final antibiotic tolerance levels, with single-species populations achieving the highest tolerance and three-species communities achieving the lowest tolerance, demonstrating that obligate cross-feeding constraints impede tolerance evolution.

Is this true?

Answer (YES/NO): YES